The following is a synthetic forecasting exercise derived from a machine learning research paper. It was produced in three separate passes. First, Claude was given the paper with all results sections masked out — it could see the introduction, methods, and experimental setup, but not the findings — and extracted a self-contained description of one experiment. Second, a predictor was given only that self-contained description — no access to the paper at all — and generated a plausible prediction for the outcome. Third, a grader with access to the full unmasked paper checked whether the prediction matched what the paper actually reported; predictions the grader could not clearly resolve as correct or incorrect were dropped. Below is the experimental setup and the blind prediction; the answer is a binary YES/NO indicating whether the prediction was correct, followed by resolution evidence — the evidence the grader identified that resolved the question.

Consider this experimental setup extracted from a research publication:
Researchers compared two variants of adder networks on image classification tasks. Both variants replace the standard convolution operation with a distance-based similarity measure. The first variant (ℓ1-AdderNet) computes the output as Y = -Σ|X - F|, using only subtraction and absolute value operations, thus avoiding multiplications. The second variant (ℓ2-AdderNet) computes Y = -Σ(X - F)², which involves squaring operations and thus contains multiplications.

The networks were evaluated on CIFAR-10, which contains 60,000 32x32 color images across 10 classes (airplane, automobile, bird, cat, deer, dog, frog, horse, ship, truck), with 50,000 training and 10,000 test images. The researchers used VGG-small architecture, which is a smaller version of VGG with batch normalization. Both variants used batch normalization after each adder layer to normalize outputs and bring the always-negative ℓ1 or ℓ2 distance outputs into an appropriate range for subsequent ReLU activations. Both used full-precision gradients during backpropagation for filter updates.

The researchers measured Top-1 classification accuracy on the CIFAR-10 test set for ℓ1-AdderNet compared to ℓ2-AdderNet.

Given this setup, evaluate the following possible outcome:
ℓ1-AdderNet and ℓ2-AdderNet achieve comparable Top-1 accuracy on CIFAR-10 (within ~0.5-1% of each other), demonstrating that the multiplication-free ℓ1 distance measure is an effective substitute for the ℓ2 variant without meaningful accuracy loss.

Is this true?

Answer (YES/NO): YES